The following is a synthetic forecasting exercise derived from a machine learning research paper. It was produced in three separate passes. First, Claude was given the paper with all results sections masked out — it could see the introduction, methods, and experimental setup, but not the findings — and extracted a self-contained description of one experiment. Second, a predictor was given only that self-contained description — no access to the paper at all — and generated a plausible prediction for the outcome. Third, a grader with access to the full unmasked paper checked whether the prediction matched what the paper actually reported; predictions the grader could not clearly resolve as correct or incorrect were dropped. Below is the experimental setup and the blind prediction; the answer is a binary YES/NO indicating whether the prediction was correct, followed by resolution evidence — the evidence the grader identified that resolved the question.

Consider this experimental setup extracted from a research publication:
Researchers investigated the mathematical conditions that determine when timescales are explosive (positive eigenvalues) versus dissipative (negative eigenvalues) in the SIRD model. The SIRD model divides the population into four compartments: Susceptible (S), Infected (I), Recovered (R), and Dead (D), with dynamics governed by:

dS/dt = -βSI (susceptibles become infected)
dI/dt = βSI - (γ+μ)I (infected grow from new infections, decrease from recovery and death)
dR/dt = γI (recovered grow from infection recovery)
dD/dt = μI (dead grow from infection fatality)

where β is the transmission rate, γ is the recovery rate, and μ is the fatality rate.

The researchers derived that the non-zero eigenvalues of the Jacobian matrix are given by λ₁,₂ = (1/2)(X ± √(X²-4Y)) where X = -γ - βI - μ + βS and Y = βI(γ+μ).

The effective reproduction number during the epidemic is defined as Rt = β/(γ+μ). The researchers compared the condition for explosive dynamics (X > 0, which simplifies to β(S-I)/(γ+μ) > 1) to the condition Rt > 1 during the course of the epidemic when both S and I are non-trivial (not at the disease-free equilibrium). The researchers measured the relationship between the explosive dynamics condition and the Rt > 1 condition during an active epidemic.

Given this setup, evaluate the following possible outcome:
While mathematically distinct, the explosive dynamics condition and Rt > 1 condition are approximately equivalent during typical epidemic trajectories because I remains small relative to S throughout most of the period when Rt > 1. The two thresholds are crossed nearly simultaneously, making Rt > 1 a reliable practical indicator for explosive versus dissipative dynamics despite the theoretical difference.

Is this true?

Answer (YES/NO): YES